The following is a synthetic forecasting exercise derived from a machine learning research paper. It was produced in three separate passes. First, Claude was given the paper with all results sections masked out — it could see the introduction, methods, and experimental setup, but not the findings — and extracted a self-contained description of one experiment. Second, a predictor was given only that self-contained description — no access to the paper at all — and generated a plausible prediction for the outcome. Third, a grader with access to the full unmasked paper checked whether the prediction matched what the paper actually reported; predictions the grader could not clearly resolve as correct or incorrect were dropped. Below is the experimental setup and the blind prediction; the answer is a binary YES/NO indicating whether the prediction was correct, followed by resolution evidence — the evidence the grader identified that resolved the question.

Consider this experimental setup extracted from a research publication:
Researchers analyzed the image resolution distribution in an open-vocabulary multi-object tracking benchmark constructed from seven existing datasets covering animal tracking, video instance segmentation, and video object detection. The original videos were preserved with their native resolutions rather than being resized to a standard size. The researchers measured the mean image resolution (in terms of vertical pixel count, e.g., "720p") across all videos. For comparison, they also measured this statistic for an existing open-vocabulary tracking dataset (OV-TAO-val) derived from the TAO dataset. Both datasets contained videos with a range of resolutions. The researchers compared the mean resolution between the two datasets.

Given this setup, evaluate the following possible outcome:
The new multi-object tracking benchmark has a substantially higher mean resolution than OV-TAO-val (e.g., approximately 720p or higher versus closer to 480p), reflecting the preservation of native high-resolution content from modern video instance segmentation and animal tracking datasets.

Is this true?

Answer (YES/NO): NO